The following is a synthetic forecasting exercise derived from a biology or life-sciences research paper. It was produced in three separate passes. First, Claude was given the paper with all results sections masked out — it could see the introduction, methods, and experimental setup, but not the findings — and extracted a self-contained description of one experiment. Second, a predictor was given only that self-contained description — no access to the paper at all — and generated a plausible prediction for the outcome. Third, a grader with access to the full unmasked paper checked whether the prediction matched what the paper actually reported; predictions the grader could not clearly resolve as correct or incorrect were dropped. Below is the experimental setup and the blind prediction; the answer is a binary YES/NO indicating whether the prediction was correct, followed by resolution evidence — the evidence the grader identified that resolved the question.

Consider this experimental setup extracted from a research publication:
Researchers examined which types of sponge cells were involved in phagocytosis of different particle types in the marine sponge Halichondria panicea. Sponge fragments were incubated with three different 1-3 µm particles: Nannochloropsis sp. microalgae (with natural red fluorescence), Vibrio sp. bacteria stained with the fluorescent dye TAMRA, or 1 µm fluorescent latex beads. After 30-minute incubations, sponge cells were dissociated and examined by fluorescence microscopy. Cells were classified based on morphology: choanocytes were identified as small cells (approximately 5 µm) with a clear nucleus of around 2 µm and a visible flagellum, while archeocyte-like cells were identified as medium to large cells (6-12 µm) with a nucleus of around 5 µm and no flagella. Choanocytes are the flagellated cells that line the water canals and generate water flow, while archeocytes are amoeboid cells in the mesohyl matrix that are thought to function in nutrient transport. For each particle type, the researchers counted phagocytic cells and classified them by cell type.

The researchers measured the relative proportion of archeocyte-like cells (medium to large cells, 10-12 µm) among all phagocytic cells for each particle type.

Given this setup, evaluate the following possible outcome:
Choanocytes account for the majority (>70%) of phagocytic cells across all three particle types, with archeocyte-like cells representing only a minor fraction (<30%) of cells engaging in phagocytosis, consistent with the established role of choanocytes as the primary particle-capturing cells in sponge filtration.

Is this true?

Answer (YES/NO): NO